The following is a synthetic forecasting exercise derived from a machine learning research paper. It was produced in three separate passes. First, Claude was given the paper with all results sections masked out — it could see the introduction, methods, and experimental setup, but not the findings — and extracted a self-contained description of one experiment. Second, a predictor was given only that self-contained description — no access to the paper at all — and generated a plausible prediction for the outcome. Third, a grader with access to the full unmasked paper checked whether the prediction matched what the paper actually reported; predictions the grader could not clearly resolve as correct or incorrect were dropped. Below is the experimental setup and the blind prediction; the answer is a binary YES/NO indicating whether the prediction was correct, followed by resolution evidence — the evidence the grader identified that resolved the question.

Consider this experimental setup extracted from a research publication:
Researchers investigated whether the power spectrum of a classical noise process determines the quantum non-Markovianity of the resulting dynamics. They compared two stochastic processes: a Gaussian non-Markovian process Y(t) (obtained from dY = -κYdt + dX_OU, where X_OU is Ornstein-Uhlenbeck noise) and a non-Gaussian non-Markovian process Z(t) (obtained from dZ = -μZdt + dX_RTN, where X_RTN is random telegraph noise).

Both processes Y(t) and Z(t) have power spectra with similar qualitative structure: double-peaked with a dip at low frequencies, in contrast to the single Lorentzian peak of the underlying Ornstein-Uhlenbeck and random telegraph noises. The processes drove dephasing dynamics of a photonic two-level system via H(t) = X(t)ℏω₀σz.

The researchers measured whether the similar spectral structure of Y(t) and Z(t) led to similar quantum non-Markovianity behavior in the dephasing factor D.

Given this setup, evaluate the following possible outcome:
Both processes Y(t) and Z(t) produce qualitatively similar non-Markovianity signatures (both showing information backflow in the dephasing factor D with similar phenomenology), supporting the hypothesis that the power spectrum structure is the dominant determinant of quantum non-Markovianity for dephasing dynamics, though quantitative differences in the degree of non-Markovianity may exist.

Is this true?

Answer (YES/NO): NO